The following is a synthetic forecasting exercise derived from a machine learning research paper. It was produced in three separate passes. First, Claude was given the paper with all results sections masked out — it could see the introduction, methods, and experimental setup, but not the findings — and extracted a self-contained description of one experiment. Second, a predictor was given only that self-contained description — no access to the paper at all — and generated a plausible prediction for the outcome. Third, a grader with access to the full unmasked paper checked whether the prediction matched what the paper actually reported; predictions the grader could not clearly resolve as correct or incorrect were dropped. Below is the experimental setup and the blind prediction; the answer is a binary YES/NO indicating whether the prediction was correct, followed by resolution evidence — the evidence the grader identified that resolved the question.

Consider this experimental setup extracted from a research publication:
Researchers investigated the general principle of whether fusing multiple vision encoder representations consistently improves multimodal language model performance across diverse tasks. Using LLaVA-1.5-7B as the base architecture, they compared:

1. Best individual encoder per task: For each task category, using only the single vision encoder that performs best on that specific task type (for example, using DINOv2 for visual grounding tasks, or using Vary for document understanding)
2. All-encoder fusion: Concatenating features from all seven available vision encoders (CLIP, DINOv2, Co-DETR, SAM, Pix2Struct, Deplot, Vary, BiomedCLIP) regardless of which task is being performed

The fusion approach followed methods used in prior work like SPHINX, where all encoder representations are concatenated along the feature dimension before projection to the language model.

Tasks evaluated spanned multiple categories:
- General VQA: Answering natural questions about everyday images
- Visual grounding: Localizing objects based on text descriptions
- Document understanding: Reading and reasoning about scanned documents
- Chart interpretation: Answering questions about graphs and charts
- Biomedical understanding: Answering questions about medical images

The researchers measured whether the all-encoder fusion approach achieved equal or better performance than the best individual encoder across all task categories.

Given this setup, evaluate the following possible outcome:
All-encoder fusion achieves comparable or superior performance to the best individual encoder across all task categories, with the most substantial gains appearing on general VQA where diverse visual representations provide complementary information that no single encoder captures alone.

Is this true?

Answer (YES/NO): NO